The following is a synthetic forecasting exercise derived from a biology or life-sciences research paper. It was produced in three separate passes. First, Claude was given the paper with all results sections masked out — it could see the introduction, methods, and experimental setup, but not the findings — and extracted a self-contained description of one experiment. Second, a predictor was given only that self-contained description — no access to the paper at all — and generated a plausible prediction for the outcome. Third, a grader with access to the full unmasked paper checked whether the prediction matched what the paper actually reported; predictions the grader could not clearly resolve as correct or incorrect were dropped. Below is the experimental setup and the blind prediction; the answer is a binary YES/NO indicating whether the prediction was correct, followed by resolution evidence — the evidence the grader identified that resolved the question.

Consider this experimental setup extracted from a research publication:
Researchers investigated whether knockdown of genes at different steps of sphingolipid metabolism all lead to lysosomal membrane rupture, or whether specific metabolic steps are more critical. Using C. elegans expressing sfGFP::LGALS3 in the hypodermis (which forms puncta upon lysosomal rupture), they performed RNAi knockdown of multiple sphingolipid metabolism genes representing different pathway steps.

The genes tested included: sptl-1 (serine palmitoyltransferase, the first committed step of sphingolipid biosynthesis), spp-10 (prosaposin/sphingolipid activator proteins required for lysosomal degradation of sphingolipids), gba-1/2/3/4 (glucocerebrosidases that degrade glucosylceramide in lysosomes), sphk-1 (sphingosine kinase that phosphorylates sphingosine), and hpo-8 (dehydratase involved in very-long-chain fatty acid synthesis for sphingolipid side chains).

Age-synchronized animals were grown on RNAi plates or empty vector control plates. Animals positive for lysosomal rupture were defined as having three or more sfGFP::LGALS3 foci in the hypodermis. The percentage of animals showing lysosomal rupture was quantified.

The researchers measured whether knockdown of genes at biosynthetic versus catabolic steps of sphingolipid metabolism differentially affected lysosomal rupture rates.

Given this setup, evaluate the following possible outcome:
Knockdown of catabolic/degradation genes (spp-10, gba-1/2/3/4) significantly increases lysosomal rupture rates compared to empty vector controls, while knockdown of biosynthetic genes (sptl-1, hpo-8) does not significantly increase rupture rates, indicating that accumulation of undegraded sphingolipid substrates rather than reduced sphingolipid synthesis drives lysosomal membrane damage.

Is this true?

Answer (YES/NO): NO